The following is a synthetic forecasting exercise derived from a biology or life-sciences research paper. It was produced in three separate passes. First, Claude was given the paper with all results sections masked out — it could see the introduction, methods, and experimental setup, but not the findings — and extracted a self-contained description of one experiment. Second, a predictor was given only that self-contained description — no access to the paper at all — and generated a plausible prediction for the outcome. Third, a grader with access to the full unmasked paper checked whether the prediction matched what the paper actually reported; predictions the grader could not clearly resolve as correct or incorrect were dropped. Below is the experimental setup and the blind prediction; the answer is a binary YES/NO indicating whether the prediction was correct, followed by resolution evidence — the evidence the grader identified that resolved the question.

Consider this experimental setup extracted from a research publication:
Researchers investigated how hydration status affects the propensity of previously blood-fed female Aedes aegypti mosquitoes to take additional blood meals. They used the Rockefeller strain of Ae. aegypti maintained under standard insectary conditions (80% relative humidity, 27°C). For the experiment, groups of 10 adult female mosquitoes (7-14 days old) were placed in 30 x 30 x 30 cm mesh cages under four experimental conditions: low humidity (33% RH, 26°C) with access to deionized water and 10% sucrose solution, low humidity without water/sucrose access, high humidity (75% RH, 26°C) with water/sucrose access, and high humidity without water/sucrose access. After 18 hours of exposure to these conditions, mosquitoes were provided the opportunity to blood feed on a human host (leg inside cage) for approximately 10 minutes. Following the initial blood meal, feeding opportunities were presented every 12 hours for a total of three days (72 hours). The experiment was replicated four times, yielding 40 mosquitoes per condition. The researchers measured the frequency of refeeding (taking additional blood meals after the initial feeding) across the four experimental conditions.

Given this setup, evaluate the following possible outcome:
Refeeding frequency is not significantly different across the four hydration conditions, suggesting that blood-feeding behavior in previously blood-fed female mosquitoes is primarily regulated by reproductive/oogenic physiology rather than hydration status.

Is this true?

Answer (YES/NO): NO